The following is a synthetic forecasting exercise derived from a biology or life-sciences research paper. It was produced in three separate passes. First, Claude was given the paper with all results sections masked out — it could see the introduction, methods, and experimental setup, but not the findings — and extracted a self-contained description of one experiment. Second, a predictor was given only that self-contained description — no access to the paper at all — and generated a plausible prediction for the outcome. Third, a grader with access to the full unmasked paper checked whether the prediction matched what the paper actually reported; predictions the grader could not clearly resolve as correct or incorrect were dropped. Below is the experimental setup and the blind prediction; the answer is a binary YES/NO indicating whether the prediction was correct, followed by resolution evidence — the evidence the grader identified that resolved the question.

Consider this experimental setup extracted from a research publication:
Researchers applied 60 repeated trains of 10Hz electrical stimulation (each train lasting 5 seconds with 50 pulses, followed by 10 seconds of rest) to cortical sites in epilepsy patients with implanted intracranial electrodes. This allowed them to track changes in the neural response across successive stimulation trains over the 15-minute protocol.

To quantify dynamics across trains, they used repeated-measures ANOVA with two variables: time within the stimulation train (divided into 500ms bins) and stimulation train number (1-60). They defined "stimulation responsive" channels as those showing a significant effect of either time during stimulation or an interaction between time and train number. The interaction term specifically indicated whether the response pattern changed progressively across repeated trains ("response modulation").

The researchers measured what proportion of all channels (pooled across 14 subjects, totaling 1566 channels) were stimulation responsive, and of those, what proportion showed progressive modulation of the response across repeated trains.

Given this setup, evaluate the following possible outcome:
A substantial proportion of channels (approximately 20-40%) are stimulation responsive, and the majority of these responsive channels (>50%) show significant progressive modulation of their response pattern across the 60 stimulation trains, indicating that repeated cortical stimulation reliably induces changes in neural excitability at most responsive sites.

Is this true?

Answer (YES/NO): NO